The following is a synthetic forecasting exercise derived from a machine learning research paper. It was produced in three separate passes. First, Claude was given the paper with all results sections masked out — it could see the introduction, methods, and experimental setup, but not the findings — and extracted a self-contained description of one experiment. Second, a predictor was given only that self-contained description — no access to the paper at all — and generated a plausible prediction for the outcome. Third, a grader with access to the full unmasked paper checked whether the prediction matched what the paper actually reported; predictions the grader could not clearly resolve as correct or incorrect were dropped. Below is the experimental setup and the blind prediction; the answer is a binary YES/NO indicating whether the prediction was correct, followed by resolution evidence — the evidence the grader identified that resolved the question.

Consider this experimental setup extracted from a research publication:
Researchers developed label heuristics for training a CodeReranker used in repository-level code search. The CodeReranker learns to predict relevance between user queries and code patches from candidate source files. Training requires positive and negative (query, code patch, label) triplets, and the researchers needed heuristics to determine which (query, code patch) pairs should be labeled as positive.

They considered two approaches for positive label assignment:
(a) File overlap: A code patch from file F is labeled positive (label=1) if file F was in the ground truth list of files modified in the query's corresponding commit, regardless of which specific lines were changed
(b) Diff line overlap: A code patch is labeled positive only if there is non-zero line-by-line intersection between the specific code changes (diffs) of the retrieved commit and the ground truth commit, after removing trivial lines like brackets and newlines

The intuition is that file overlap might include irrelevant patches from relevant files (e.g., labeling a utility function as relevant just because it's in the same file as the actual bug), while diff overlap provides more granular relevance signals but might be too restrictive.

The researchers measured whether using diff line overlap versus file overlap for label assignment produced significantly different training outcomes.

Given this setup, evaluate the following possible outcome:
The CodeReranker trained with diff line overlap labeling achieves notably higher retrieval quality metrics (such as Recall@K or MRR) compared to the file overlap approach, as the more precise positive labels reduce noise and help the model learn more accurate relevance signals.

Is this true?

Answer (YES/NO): NO